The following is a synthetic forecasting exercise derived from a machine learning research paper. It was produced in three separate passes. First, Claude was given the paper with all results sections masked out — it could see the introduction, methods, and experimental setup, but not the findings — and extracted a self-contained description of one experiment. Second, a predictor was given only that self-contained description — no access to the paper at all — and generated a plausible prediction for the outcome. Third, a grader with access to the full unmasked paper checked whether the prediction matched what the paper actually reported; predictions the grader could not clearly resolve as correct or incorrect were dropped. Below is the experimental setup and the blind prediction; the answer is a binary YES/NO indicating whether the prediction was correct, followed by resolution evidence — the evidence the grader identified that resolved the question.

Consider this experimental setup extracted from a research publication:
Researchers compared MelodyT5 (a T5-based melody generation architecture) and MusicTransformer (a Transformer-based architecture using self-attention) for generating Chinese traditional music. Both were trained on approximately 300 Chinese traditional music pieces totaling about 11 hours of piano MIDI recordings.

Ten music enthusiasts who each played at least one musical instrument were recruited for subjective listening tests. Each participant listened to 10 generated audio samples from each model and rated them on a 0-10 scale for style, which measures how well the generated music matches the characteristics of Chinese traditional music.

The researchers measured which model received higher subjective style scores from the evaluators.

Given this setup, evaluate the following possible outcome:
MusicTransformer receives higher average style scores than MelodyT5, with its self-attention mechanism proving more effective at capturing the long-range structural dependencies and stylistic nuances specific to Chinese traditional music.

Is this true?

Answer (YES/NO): NO